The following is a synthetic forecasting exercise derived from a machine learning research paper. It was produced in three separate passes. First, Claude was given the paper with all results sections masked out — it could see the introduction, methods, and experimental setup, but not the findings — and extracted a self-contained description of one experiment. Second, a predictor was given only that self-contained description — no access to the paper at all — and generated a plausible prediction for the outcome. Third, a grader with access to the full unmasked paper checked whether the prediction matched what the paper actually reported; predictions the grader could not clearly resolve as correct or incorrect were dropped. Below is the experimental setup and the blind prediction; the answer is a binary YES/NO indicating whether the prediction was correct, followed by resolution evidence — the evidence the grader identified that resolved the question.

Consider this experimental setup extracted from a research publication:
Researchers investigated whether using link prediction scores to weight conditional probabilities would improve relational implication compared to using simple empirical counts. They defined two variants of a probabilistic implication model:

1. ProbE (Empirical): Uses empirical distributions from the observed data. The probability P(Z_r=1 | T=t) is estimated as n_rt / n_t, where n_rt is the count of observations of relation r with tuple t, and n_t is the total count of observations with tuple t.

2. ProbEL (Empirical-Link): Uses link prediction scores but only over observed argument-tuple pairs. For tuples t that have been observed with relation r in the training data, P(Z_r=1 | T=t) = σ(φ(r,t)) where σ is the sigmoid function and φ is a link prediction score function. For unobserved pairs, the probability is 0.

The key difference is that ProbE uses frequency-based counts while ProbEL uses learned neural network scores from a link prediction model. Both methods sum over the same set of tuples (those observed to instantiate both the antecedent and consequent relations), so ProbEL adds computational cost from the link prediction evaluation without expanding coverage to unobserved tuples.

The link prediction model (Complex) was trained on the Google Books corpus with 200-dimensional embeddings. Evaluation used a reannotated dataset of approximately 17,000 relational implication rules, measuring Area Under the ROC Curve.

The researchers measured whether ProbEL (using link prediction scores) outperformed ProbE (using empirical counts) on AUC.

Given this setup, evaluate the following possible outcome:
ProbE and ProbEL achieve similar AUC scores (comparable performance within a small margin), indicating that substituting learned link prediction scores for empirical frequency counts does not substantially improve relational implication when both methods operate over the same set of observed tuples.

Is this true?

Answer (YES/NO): YES